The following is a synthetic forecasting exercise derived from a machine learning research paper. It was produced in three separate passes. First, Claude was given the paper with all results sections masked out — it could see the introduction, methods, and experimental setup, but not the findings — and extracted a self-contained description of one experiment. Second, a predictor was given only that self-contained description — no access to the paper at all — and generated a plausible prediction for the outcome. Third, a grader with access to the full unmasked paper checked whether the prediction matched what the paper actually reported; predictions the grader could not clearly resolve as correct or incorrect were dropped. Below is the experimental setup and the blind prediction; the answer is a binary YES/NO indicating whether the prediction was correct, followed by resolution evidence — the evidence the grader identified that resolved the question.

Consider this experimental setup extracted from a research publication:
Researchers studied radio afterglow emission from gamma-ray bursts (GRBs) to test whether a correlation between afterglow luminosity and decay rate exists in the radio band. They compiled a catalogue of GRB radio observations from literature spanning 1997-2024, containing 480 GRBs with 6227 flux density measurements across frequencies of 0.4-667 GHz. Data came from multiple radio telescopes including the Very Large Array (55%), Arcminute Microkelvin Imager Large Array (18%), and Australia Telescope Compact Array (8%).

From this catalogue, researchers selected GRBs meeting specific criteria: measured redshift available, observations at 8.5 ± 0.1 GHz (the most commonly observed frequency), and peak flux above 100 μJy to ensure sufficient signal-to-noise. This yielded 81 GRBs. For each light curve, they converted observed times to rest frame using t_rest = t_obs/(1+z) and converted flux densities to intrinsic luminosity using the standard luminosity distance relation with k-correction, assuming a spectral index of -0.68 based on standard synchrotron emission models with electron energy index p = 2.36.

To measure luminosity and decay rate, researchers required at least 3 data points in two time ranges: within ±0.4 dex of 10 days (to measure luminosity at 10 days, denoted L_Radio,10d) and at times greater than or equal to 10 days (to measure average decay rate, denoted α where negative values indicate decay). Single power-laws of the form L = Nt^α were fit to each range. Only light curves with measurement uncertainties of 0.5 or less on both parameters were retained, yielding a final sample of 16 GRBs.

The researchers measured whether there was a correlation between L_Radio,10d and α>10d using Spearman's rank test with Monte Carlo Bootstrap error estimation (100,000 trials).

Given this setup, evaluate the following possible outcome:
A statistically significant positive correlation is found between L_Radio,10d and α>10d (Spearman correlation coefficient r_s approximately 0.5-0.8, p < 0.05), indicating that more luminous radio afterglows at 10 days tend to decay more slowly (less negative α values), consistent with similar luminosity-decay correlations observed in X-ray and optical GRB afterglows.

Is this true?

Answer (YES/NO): NO